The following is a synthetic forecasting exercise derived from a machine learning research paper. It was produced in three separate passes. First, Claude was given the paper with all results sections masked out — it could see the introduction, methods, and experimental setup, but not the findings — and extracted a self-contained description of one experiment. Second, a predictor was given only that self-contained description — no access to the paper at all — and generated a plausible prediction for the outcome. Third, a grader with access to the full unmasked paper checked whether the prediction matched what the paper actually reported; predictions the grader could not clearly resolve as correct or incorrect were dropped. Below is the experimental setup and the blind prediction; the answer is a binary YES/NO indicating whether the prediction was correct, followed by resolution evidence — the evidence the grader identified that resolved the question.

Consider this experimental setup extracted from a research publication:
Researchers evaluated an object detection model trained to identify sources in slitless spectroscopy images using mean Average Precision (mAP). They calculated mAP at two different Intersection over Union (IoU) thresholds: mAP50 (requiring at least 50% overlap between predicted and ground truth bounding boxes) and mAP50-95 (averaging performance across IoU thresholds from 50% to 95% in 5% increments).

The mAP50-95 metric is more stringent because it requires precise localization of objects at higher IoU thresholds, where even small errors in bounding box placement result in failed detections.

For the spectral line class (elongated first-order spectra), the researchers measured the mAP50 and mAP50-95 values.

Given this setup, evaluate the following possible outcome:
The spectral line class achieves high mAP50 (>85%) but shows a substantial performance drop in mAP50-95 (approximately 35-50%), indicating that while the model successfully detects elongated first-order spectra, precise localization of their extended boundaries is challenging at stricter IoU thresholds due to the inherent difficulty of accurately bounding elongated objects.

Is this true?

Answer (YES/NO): NO